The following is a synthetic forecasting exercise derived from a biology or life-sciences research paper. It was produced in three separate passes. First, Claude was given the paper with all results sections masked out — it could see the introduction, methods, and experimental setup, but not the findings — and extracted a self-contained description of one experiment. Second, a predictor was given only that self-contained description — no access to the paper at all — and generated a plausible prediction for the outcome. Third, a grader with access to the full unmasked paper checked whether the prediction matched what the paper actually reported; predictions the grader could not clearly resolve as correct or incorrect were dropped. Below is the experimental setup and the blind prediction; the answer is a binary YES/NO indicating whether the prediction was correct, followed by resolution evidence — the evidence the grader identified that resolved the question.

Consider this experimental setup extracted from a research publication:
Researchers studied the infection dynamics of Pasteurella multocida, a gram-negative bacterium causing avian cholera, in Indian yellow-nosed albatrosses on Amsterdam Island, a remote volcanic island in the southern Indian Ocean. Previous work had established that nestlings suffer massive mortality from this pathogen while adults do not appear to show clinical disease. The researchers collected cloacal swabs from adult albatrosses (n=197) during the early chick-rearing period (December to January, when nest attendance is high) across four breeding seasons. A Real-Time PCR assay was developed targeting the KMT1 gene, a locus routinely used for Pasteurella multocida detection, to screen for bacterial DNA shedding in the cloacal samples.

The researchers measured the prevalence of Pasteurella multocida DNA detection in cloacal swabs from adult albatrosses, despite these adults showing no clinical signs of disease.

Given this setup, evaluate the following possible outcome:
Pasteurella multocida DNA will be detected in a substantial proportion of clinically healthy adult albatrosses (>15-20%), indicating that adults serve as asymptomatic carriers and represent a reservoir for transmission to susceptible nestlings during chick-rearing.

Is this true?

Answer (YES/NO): NO